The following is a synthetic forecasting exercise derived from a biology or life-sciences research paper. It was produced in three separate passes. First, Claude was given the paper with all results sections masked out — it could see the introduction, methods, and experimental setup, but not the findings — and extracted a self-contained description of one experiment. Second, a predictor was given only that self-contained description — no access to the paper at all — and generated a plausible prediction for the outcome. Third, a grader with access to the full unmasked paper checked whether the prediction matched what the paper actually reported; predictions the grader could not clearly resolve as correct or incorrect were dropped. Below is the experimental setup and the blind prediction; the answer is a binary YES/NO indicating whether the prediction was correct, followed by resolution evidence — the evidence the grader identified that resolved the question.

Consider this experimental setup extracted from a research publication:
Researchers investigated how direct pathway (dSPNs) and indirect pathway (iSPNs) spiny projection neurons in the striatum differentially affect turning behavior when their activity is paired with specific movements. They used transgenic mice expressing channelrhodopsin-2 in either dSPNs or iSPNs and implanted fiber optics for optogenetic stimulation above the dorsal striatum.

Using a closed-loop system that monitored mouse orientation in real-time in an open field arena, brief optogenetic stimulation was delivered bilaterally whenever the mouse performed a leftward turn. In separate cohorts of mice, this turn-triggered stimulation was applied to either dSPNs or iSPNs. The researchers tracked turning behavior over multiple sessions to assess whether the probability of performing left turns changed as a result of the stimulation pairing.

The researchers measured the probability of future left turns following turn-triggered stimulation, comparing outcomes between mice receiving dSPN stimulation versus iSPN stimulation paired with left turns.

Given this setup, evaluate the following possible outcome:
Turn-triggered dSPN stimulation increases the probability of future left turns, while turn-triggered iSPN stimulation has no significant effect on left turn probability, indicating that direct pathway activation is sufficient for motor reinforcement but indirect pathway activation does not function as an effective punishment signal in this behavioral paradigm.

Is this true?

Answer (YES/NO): NO